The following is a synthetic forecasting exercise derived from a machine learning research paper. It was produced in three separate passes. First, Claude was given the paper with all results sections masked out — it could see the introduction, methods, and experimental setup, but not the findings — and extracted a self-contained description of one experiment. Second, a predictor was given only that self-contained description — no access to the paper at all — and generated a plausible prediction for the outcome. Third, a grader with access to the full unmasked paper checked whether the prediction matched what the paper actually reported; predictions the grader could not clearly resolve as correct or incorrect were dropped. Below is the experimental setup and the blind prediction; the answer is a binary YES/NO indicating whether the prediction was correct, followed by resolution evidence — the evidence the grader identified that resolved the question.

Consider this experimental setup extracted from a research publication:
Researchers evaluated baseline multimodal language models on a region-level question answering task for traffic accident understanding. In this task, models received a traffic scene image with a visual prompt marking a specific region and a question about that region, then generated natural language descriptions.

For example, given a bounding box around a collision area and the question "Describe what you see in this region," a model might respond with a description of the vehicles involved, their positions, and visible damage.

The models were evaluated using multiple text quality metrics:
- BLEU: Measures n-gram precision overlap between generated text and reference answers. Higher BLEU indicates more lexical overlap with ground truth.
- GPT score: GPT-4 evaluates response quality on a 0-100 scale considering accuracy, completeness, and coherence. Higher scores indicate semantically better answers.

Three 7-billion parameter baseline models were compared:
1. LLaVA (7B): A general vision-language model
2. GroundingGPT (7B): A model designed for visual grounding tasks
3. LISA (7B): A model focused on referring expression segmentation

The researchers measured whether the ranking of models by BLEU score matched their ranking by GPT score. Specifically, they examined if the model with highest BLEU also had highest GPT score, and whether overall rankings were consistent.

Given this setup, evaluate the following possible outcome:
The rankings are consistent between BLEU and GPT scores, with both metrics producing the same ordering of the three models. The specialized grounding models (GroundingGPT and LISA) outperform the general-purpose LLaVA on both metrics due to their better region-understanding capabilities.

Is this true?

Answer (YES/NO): NO